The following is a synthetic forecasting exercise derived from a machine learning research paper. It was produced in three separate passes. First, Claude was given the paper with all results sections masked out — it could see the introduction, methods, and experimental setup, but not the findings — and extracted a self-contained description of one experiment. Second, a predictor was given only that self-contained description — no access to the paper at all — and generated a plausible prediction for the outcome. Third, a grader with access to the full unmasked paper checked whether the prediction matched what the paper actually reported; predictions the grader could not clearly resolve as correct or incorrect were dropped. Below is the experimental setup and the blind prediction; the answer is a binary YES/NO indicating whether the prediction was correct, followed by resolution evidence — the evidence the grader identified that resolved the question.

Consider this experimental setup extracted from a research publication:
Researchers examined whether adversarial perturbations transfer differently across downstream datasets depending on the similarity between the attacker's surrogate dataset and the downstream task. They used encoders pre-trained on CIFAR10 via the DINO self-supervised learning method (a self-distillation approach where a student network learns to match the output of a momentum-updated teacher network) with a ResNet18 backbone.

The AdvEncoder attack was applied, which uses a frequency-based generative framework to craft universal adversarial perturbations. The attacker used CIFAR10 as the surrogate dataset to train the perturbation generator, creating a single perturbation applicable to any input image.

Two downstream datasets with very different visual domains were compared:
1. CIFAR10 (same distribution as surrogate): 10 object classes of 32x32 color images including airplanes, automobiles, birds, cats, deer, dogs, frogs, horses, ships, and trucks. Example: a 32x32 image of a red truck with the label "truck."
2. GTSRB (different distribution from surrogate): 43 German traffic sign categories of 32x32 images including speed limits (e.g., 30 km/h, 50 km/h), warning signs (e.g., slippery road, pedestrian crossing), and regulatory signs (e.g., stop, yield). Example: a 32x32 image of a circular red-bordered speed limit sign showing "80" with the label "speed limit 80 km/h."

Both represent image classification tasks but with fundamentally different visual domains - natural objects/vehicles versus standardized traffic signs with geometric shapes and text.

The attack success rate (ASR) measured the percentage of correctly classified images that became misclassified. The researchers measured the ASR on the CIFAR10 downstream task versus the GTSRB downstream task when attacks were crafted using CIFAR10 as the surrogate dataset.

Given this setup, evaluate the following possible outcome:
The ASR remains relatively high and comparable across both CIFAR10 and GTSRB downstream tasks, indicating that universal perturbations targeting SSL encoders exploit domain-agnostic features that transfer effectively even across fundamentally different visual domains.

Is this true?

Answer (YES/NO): YES